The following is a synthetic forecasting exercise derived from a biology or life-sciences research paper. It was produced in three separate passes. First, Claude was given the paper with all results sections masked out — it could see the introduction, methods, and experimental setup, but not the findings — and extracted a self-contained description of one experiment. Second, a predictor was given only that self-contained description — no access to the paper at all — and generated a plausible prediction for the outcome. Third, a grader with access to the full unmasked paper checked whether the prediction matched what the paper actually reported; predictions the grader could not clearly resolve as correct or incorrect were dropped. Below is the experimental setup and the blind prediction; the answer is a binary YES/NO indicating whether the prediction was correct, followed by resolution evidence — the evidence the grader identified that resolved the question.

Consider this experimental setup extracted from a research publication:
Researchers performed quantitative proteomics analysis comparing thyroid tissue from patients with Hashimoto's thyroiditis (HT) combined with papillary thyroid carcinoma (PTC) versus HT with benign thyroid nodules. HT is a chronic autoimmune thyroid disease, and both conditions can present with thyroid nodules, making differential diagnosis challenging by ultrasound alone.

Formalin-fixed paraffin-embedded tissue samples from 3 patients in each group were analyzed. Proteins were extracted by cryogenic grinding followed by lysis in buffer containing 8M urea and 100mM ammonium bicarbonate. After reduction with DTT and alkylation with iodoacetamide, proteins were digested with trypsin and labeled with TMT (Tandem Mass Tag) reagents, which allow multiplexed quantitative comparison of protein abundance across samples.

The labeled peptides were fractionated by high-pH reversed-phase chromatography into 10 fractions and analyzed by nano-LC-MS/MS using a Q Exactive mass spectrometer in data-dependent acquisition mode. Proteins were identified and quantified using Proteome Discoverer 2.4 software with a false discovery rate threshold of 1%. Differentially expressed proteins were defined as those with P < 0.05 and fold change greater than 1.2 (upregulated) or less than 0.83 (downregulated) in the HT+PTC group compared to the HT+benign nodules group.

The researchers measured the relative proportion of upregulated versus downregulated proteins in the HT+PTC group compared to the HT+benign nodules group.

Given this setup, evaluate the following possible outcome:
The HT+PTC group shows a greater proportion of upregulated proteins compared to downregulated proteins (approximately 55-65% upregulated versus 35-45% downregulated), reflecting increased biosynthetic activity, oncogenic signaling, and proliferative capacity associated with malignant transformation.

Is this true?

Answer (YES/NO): NO